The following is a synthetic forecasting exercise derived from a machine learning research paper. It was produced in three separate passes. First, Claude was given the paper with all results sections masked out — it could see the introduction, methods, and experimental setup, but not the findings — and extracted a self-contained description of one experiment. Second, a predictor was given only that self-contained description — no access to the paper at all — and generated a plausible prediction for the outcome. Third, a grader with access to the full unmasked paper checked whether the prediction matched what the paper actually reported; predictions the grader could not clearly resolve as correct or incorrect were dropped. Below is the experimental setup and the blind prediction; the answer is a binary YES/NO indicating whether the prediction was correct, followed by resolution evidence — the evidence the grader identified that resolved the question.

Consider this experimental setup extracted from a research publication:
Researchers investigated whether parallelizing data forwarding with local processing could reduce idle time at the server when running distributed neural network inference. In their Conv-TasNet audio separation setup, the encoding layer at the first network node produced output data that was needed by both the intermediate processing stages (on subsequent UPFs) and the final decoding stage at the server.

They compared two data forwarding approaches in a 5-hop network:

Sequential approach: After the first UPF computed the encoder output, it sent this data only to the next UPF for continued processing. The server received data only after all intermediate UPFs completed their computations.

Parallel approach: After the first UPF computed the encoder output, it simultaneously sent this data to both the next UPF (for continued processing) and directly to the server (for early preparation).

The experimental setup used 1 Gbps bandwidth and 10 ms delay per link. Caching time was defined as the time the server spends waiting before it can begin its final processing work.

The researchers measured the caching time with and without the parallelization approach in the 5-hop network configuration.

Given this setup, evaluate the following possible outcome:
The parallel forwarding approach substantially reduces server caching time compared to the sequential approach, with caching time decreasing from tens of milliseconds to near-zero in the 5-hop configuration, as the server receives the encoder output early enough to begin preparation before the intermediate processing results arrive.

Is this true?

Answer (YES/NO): NO